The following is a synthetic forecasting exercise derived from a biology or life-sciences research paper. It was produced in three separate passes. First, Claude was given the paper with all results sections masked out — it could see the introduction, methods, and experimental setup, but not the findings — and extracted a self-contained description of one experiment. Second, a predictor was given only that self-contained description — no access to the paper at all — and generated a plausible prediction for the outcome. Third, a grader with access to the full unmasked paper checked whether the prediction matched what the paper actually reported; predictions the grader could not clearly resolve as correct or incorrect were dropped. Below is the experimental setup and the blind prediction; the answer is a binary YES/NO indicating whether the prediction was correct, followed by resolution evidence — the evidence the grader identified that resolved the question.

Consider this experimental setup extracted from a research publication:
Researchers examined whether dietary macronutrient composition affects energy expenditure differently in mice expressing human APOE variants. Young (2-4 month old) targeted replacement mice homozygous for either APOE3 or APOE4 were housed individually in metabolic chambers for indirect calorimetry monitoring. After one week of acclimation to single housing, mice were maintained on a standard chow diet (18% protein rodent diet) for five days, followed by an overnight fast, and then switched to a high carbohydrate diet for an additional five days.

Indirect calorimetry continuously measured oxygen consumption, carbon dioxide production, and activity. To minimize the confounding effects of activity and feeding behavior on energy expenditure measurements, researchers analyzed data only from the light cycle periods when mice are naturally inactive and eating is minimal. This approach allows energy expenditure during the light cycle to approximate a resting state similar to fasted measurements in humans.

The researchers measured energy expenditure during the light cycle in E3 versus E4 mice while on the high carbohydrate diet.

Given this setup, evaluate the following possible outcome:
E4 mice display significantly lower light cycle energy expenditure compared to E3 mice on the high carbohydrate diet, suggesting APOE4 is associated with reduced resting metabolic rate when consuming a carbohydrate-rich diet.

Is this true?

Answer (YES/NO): YES